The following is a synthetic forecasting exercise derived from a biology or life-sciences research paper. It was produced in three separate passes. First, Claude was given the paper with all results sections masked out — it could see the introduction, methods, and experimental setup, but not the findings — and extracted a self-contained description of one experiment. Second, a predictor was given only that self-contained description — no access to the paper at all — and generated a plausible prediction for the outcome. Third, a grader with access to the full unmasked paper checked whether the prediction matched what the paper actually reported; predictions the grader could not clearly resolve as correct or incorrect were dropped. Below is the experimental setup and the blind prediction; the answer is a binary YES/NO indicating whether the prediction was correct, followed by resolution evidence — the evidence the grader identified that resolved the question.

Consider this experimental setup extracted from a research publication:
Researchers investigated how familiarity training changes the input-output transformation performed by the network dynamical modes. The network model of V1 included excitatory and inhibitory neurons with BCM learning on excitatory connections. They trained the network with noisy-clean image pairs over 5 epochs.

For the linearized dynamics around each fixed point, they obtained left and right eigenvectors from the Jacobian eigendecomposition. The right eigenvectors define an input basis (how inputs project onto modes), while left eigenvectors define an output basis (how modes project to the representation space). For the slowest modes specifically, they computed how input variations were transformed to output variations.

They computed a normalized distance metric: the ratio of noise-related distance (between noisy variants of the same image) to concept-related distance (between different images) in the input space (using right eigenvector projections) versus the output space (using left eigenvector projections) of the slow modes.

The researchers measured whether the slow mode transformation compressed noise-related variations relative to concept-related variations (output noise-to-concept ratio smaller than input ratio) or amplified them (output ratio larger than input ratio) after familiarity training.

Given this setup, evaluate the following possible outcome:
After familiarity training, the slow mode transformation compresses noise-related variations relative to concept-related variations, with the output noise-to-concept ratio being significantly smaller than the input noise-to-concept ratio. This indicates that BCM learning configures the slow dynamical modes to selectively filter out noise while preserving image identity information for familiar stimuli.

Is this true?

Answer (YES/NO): YES